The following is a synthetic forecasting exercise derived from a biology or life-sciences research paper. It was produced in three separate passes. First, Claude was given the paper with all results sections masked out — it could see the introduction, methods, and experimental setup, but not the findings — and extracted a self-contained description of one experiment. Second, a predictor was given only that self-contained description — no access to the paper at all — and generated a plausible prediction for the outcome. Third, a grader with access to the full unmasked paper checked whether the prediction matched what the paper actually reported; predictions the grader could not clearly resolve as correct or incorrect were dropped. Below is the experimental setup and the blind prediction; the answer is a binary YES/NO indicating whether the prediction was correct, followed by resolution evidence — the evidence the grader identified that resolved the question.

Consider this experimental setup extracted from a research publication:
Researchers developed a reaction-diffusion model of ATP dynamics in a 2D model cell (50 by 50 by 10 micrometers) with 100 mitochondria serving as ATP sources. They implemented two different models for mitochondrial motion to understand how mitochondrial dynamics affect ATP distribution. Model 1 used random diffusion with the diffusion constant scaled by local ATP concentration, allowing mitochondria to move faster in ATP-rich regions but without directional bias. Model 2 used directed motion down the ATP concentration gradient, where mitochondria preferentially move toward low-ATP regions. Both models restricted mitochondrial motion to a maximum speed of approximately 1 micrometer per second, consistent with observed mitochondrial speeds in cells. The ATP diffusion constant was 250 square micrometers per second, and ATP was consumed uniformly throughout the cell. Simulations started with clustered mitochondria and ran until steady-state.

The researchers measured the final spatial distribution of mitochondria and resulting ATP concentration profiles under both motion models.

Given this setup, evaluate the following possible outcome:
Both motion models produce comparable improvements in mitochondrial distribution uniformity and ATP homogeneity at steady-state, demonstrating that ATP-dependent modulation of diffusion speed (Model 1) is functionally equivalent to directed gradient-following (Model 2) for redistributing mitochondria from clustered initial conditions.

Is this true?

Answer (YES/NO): NO